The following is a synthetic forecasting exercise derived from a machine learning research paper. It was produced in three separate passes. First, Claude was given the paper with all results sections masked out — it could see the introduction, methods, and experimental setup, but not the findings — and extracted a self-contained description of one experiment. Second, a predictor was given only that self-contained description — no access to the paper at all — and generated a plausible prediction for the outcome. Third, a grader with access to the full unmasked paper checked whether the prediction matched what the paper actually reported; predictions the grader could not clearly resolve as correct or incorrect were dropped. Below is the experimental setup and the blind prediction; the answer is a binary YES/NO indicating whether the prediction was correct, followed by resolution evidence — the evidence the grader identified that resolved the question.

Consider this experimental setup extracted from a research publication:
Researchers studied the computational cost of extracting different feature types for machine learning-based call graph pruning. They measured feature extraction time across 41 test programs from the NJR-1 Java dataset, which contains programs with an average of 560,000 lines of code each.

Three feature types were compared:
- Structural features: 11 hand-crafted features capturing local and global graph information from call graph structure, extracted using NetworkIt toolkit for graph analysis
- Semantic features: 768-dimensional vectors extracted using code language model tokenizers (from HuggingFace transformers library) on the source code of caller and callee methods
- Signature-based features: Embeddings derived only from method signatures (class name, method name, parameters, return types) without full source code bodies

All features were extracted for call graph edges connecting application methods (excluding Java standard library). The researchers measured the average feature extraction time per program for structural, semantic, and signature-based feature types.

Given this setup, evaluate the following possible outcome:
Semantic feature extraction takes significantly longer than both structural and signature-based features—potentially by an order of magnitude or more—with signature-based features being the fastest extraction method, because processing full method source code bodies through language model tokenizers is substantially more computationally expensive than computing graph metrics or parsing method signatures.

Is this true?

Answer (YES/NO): NO